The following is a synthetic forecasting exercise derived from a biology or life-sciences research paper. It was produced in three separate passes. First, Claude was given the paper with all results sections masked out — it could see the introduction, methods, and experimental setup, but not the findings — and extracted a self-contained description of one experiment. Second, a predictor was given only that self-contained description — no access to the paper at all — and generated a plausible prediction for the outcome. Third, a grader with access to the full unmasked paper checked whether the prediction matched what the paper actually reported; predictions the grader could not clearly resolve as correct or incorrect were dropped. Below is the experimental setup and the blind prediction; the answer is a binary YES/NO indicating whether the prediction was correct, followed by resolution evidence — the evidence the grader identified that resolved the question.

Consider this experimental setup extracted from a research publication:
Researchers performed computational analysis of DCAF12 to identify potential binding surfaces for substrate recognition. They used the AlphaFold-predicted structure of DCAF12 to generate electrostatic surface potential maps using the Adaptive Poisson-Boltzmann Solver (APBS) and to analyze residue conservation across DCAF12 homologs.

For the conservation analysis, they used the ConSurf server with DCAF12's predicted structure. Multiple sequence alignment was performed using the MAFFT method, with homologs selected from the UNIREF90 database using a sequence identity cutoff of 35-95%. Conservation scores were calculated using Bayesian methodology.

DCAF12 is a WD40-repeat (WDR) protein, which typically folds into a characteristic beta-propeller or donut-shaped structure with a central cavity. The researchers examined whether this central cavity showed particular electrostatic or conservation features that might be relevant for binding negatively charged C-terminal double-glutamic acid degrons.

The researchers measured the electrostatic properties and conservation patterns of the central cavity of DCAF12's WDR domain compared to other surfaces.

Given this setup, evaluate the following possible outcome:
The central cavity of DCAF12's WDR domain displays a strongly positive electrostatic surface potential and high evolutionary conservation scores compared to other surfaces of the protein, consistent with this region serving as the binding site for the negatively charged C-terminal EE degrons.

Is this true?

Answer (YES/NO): YES